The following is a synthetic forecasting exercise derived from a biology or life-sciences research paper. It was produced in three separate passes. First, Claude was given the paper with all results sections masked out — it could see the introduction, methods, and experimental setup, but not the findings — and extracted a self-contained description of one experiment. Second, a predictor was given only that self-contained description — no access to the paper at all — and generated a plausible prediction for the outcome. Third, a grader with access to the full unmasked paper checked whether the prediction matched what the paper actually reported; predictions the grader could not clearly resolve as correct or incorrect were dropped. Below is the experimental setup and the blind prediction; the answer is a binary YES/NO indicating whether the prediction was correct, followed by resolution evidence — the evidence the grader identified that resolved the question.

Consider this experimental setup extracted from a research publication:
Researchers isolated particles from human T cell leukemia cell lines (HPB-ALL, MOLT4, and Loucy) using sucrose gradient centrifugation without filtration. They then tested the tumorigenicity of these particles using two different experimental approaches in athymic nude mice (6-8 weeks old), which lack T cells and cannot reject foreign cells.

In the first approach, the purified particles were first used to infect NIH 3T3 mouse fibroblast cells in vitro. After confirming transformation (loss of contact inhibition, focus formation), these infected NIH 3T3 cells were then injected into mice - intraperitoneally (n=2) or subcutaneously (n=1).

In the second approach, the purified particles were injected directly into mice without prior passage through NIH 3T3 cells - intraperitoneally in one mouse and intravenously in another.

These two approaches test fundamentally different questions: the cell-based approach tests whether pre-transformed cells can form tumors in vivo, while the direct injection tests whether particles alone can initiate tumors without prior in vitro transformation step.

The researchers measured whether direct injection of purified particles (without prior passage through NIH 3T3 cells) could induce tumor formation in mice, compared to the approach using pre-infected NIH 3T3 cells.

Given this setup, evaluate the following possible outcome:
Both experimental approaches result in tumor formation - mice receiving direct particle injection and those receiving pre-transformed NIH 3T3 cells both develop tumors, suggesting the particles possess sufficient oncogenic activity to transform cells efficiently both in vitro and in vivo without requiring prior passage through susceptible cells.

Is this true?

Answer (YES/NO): YES